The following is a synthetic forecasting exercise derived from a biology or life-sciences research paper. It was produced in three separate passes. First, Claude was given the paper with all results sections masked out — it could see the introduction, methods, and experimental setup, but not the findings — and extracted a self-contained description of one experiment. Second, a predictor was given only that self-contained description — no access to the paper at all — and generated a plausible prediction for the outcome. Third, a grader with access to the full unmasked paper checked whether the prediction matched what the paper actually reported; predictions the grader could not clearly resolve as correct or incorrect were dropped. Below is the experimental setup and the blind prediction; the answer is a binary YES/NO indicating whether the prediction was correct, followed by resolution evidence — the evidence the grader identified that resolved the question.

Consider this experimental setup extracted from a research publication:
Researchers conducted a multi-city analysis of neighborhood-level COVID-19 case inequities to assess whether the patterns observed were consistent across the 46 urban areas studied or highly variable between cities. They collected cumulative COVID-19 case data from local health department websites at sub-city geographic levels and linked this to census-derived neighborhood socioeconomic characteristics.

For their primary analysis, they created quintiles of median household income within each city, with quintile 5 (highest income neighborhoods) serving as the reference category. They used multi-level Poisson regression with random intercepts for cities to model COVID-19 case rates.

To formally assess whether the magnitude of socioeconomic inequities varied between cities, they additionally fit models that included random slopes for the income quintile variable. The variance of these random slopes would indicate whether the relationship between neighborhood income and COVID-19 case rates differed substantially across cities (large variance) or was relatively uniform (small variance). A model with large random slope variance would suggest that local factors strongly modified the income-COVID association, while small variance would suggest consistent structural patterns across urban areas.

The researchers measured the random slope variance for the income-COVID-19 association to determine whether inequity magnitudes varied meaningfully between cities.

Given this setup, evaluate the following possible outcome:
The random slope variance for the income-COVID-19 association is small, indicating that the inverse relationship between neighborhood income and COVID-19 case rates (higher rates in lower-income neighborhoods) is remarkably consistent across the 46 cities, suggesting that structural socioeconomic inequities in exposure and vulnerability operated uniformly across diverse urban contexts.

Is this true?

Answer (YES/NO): YES